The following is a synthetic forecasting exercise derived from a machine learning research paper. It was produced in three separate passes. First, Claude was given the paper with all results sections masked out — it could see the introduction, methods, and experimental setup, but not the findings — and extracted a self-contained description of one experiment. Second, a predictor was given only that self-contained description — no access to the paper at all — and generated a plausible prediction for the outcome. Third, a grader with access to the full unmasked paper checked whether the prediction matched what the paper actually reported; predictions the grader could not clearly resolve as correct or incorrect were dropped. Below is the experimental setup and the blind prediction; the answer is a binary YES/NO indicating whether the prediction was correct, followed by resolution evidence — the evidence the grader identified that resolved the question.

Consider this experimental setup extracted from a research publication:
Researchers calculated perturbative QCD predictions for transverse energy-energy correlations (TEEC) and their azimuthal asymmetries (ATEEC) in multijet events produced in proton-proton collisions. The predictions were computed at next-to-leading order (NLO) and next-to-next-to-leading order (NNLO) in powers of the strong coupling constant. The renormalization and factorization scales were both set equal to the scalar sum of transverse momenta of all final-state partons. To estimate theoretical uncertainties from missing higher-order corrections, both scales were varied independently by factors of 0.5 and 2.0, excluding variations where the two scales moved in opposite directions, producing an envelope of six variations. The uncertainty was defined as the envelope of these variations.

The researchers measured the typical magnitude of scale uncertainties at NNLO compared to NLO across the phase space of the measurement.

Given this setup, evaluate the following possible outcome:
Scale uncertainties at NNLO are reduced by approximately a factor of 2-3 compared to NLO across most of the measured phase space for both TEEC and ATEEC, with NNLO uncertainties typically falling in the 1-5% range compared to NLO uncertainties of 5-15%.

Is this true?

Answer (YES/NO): NO